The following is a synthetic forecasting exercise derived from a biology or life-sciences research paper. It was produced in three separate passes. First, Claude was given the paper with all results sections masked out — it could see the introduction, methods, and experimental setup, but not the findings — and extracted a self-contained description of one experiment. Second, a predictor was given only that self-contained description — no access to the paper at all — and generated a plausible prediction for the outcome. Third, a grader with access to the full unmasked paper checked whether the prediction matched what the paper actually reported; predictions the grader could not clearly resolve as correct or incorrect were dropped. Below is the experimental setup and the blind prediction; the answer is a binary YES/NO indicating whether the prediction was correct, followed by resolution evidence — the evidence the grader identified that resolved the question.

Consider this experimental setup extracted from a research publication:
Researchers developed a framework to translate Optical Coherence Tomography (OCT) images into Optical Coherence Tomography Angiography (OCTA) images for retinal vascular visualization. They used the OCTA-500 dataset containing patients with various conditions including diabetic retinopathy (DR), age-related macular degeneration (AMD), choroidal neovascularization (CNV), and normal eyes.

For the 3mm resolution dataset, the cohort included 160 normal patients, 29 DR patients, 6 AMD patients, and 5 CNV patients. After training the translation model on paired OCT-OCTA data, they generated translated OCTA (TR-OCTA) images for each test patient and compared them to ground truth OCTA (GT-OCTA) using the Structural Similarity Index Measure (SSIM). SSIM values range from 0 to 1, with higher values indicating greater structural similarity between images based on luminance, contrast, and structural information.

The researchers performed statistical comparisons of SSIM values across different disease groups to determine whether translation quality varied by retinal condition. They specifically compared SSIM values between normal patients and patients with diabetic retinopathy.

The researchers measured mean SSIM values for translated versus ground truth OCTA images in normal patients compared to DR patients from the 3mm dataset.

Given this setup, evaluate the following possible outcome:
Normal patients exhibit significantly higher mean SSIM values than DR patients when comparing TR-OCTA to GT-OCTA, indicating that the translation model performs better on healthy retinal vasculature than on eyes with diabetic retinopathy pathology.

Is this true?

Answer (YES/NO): NO